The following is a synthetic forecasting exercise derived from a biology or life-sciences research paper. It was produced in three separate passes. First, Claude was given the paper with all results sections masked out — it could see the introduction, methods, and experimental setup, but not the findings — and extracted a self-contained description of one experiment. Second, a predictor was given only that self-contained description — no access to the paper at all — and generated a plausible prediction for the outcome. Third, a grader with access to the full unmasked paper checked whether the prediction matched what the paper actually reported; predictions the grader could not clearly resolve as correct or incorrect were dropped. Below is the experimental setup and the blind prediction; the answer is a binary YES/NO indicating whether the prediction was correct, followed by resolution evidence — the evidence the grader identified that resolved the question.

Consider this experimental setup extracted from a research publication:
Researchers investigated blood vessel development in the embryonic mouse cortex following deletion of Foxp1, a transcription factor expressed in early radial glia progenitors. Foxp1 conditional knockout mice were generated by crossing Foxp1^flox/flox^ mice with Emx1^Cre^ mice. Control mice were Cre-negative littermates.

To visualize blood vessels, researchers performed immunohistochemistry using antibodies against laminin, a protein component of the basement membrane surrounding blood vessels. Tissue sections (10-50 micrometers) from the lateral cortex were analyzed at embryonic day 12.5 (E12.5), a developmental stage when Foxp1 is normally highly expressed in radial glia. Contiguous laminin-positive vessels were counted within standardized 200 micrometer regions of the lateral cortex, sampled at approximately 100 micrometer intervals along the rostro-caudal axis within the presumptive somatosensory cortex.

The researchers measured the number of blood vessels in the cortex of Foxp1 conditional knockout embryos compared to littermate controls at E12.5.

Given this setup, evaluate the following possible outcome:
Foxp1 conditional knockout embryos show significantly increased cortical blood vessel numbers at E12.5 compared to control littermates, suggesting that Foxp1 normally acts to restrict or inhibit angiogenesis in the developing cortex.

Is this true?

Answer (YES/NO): YES